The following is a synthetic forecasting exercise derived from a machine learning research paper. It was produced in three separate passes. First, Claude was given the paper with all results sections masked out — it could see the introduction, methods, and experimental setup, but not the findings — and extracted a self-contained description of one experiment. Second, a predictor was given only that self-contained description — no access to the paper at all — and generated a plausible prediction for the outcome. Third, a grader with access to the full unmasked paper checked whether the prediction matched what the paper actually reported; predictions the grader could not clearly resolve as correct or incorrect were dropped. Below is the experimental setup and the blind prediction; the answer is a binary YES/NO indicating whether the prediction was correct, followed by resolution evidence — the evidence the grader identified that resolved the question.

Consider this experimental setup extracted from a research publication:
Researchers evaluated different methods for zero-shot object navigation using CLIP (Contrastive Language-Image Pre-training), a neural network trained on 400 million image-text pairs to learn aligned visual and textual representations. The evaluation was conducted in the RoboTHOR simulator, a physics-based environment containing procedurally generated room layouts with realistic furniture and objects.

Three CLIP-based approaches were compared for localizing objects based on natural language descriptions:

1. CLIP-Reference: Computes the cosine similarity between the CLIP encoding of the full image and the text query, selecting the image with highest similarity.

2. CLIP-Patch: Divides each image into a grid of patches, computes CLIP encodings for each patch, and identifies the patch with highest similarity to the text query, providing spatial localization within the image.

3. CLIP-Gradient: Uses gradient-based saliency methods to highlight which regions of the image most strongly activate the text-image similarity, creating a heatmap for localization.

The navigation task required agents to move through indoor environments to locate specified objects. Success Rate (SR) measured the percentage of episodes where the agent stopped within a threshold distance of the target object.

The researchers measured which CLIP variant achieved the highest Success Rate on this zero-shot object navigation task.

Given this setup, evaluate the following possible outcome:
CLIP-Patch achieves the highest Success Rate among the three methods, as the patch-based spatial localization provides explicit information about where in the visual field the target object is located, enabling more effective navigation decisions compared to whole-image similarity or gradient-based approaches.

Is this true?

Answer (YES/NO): YES